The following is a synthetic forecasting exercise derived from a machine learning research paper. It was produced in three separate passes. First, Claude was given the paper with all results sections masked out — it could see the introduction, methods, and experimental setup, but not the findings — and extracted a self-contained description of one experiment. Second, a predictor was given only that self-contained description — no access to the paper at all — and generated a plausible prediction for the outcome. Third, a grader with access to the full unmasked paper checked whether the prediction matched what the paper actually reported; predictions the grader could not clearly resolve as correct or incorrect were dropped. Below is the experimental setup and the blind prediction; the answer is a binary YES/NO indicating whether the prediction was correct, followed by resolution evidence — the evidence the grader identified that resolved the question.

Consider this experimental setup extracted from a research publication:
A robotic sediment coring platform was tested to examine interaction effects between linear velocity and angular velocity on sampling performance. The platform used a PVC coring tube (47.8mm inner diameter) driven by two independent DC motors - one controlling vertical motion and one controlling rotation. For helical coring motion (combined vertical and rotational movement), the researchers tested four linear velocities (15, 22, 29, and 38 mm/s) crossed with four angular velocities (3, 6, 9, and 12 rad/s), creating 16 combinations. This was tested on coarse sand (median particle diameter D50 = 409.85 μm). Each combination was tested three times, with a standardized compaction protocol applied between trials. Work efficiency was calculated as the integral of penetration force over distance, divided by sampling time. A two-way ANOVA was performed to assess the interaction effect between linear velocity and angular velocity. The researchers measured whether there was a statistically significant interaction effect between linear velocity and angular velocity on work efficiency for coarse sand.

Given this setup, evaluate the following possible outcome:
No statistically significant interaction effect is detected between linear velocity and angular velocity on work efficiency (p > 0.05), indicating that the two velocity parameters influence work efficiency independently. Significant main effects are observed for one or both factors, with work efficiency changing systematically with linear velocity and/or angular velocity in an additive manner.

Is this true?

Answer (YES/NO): NO